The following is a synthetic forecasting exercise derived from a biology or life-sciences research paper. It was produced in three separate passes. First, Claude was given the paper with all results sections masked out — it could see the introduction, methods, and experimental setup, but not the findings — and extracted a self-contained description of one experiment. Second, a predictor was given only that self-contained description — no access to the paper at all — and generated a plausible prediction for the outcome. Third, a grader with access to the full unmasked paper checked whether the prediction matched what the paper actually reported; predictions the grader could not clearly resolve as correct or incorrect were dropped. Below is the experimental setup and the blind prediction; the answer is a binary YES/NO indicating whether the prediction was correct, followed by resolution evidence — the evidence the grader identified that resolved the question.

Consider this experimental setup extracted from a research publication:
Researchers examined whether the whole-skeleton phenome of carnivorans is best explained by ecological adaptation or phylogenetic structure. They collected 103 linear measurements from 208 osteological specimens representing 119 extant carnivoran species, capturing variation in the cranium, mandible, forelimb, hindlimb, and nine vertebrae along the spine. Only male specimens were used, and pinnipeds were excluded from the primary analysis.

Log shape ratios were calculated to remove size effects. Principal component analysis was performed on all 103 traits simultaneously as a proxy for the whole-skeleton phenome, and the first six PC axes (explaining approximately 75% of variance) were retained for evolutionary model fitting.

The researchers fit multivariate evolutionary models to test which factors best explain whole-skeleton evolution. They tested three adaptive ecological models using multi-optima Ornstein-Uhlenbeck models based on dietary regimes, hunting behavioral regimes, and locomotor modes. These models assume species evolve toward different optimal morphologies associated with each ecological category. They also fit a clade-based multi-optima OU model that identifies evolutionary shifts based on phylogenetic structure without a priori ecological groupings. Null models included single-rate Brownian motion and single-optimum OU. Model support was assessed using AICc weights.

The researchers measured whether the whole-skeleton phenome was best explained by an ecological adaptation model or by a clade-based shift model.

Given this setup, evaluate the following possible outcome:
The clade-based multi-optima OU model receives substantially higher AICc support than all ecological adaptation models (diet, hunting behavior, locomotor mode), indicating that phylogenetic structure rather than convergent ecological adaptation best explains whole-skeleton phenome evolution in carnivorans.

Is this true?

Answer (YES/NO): YES